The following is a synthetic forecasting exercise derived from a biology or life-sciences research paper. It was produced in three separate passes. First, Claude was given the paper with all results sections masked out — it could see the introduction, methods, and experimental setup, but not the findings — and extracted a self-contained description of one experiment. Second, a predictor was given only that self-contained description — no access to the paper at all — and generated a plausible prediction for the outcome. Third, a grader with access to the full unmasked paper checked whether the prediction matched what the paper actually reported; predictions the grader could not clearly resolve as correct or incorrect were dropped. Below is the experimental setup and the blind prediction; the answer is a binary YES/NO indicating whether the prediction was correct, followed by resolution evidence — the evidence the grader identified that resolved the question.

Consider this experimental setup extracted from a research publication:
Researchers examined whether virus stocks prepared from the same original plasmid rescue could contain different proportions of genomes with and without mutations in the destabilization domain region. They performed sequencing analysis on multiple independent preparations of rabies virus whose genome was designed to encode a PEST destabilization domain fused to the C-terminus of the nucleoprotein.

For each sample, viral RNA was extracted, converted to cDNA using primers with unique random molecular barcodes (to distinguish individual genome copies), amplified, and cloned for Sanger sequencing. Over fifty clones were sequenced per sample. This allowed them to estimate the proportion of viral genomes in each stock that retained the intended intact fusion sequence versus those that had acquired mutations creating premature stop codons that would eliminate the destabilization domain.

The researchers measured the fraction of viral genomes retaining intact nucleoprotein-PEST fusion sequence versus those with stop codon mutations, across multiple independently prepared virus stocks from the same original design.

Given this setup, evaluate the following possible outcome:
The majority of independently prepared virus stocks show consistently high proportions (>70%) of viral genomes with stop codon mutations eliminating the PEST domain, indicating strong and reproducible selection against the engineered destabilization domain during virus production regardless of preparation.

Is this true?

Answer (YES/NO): YES